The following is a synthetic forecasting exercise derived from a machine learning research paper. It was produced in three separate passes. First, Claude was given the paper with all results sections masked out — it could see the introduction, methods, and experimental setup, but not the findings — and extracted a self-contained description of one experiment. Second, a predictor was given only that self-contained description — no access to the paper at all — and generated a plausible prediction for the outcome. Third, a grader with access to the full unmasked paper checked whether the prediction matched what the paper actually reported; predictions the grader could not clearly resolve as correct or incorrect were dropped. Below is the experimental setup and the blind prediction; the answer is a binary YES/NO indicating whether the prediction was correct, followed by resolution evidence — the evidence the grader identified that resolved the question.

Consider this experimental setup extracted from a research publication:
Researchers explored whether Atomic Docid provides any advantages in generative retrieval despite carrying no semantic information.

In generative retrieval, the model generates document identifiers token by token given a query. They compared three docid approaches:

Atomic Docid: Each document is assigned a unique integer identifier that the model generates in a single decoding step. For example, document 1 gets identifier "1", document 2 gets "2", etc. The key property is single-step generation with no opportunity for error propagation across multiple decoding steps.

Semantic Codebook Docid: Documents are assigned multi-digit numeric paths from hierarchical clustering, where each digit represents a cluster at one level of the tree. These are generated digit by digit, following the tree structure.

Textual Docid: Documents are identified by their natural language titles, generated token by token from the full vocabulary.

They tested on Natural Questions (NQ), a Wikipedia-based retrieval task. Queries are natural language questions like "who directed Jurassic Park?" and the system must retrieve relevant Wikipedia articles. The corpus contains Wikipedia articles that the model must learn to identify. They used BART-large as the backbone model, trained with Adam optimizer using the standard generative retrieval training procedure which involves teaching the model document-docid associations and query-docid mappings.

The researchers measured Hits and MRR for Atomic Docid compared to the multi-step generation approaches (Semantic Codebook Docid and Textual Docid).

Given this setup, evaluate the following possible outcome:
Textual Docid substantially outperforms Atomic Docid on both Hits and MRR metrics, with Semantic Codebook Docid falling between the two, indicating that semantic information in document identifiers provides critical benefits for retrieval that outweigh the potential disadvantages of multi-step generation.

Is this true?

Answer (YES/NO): NO